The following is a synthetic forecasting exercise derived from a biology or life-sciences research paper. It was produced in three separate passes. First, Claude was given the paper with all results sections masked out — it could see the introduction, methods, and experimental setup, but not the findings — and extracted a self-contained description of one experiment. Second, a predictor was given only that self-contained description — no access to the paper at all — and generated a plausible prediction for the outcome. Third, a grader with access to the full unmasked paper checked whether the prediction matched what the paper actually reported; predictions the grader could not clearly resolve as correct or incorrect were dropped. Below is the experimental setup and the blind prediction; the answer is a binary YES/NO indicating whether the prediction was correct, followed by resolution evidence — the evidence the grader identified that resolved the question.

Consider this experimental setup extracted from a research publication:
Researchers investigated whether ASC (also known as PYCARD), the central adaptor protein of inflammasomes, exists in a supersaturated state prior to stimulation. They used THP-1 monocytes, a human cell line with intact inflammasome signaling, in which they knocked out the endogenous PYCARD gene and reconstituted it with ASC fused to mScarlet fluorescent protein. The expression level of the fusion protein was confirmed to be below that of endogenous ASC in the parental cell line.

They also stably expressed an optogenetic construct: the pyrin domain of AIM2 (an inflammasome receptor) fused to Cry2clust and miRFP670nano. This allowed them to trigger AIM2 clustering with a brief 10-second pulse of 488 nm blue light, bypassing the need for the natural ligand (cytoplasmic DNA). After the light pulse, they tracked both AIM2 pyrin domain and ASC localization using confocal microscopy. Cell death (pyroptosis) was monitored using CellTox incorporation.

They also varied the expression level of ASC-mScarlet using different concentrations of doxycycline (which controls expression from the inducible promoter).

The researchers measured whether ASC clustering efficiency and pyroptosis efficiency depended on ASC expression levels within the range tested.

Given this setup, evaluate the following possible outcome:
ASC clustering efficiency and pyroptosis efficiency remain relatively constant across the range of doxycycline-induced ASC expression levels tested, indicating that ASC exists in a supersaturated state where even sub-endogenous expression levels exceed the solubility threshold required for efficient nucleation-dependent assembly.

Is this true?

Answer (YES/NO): YES